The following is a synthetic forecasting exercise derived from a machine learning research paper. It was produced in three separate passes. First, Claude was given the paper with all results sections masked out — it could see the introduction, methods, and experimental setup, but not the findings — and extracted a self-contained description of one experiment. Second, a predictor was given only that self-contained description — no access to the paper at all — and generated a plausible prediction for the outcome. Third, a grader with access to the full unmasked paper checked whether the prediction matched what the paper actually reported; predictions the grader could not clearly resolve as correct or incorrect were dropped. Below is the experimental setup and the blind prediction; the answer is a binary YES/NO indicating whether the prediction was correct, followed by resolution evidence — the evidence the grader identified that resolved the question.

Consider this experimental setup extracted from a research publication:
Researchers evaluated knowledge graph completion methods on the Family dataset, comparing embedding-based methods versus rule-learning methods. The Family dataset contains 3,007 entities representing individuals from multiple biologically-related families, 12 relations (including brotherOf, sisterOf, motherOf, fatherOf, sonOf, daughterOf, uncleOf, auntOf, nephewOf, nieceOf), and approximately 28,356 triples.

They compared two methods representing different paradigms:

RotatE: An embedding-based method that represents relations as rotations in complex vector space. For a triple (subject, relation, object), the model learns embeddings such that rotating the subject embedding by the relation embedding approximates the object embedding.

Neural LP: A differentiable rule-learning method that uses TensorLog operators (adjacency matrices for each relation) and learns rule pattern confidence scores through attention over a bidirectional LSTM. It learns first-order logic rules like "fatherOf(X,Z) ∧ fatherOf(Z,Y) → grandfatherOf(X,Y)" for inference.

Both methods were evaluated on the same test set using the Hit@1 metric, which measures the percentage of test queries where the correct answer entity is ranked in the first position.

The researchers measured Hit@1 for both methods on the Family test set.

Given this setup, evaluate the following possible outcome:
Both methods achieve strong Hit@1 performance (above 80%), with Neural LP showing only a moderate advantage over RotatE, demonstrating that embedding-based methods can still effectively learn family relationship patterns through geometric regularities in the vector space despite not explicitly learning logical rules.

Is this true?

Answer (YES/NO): NO